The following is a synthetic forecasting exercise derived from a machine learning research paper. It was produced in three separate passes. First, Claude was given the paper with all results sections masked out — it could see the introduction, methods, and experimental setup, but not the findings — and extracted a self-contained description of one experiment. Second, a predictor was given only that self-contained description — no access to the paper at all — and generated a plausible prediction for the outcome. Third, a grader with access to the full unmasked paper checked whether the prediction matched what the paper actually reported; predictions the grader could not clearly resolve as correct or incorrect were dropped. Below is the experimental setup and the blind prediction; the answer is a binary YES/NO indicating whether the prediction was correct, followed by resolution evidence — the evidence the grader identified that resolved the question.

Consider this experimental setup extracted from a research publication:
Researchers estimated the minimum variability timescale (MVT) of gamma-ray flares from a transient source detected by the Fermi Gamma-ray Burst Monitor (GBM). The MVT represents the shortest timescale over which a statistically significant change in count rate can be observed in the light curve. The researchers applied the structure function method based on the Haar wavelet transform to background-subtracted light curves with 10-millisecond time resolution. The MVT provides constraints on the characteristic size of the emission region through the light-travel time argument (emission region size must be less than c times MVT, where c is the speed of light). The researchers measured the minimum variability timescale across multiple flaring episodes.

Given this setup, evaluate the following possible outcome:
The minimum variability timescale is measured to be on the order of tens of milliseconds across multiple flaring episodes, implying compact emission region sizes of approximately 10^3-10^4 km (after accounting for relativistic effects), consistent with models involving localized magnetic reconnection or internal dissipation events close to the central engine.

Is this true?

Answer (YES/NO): NO